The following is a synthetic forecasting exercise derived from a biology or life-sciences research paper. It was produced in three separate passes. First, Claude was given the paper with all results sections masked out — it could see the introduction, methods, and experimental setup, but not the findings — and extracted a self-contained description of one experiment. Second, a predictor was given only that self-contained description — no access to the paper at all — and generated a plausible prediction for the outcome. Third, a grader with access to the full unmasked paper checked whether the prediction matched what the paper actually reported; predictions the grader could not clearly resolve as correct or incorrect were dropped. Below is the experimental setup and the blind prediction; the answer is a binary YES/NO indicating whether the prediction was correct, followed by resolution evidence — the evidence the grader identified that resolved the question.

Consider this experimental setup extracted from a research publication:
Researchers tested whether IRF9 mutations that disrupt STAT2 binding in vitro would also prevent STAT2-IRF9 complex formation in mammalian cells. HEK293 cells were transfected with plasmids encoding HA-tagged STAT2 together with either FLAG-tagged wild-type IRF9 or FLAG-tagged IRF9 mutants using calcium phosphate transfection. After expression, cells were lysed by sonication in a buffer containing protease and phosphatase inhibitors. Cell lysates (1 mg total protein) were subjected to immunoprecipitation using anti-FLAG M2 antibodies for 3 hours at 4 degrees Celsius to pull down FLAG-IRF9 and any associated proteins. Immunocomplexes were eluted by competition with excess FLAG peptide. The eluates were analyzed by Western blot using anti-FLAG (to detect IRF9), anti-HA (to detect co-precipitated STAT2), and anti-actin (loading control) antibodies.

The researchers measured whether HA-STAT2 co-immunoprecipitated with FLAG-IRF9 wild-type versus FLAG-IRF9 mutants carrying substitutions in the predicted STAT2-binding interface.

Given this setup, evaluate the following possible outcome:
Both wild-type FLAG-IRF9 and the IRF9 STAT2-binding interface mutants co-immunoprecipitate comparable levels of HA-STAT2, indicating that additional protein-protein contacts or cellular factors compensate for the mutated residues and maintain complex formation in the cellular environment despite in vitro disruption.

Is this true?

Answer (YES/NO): NO